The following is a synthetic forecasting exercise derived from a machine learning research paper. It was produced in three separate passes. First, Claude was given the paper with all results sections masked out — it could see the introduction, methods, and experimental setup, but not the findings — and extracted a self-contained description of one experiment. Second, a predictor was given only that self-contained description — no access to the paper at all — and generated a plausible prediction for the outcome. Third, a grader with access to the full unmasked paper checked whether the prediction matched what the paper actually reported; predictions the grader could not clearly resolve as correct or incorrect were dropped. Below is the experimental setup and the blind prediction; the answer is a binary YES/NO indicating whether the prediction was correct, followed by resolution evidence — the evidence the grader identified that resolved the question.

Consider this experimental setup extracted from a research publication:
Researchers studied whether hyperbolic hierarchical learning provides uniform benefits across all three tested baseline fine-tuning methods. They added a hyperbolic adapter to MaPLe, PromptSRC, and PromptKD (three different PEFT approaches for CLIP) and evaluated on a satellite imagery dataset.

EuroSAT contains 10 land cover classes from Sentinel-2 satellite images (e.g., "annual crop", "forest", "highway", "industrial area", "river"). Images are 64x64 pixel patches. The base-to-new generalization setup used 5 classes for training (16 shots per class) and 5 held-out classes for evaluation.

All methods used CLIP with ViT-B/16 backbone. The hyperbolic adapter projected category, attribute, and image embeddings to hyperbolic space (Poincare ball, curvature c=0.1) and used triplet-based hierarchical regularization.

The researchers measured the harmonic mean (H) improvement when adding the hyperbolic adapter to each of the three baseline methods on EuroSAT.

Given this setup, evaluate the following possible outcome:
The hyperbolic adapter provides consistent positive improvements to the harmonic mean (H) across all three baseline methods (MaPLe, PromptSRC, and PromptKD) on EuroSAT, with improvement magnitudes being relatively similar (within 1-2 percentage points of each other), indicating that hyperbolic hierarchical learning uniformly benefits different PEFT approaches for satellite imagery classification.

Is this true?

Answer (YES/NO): NO